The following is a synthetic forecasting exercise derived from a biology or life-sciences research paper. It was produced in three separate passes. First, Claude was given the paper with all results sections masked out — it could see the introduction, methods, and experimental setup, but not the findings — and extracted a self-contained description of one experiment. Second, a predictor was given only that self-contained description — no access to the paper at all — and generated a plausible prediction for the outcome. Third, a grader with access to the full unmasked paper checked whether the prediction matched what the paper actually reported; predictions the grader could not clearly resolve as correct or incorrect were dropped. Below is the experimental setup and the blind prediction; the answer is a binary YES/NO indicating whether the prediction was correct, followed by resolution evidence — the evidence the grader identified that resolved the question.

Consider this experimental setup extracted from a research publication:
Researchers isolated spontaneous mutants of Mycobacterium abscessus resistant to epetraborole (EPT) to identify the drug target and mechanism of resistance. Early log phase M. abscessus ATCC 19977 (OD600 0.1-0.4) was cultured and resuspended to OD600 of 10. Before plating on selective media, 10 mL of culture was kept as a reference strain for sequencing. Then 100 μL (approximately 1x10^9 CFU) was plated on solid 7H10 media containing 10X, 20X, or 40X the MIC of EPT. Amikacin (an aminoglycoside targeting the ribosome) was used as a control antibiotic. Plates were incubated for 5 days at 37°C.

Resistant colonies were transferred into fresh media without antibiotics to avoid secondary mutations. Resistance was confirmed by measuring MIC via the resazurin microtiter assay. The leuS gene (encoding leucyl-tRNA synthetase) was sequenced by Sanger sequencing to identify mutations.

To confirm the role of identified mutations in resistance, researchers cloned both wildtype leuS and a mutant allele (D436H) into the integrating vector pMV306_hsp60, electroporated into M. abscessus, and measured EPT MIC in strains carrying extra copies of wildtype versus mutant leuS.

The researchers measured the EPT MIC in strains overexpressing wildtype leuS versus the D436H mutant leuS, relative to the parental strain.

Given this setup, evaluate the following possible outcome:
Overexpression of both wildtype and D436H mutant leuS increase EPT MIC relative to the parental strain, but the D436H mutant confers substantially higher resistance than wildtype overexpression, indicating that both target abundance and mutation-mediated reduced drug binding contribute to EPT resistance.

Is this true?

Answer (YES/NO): NO